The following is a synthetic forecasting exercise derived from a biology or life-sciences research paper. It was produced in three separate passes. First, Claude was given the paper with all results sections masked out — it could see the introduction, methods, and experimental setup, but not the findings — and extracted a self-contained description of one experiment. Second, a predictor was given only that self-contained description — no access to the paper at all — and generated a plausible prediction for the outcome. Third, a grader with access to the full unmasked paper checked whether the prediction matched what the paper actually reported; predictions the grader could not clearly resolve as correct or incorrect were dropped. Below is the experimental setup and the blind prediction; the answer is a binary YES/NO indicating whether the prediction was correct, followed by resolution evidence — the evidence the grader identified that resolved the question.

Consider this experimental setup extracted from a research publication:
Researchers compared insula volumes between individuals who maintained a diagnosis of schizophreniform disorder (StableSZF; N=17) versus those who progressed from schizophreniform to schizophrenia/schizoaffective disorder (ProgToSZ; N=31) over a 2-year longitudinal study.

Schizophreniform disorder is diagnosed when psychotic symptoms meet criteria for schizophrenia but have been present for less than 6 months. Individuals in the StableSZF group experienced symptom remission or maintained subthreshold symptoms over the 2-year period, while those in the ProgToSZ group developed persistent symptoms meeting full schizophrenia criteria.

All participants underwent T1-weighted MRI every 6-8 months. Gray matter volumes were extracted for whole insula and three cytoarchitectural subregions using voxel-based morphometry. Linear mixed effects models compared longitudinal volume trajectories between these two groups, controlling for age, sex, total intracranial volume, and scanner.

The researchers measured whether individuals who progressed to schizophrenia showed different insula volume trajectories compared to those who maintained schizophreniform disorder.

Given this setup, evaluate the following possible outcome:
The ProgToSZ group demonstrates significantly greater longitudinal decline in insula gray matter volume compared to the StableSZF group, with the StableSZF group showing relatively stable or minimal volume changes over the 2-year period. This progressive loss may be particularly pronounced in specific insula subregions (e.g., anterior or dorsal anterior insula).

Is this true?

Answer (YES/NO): NO